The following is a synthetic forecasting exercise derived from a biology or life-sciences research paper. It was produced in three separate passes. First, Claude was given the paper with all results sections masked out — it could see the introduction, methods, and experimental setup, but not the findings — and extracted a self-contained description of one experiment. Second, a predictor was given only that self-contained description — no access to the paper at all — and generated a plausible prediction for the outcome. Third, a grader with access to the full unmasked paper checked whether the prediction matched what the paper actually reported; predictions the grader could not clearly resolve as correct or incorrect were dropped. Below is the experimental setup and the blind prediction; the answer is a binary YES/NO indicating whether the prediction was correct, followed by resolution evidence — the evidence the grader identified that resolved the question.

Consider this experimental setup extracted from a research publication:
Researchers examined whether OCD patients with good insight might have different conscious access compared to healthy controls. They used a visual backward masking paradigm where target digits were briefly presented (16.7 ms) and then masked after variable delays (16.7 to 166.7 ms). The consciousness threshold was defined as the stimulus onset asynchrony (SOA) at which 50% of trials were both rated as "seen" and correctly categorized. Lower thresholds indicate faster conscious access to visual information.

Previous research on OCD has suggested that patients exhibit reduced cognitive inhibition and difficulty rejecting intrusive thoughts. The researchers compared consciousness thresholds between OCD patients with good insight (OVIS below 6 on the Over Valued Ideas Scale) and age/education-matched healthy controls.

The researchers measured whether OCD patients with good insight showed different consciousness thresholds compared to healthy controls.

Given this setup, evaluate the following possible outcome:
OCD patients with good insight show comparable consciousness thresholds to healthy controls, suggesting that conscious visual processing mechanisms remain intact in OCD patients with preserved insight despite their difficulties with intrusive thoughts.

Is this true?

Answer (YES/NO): NO